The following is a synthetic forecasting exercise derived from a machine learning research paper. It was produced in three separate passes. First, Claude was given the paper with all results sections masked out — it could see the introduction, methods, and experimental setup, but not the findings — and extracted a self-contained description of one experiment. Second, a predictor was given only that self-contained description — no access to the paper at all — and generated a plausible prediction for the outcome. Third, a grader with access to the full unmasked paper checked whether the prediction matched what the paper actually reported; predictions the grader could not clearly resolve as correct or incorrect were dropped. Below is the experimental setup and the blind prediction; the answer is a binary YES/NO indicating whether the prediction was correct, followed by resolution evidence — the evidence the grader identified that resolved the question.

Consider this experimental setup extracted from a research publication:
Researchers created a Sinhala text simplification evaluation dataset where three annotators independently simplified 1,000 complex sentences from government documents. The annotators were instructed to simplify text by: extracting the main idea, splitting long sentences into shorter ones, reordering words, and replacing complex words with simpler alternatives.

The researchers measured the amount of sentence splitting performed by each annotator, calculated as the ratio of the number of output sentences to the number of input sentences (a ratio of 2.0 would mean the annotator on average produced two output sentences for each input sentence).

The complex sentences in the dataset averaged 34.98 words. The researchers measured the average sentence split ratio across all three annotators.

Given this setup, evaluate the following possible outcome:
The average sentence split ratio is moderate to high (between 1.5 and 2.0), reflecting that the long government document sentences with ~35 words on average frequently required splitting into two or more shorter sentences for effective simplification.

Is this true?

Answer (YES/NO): YES